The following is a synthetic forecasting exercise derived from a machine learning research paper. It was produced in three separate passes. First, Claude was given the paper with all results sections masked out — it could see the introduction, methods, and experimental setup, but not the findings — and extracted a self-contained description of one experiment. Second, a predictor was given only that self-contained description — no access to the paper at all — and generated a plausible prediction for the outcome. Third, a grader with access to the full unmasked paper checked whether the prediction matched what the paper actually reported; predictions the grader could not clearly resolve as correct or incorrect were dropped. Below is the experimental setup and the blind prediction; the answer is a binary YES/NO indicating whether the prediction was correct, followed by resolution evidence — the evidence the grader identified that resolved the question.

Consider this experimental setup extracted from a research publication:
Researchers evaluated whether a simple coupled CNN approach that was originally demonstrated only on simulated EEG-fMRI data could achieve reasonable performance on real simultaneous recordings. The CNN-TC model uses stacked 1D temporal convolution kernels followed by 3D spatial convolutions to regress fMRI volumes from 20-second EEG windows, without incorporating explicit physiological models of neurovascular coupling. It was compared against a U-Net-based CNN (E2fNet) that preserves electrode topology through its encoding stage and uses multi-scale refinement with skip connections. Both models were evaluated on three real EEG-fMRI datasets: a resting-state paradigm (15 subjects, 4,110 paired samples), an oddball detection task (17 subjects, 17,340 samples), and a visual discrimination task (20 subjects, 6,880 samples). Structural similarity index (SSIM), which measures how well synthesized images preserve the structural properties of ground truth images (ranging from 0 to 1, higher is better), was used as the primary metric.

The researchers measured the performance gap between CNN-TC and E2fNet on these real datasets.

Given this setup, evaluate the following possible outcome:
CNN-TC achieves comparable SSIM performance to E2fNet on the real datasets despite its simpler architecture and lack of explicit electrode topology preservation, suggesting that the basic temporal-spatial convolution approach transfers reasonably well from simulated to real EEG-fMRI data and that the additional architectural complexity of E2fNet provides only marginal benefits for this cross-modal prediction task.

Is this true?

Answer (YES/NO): NO